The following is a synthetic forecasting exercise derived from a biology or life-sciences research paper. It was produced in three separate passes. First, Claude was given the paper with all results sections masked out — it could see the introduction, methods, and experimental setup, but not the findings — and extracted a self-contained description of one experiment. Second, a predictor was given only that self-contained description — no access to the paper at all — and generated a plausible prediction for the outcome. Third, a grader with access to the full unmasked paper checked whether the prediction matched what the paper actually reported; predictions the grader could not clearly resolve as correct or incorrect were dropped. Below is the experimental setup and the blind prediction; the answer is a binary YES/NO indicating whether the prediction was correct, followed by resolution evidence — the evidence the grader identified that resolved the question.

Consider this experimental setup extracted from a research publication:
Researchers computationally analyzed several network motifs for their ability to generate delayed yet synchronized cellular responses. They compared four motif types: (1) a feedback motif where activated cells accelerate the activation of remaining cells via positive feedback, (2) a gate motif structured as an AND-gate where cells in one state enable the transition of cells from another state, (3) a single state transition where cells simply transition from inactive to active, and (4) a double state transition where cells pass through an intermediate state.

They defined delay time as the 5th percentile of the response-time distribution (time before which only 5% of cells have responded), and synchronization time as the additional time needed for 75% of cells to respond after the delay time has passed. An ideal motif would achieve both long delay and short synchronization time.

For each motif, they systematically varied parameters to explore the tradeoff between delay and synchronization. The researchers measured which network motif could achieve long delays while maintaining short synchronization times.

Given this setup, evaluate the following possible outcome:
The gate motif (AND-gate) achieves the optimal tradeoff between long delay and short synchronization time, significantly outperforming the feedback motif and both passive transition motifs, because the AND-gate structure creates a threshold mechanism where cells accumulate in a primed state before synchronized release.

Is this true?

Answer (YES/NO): NO